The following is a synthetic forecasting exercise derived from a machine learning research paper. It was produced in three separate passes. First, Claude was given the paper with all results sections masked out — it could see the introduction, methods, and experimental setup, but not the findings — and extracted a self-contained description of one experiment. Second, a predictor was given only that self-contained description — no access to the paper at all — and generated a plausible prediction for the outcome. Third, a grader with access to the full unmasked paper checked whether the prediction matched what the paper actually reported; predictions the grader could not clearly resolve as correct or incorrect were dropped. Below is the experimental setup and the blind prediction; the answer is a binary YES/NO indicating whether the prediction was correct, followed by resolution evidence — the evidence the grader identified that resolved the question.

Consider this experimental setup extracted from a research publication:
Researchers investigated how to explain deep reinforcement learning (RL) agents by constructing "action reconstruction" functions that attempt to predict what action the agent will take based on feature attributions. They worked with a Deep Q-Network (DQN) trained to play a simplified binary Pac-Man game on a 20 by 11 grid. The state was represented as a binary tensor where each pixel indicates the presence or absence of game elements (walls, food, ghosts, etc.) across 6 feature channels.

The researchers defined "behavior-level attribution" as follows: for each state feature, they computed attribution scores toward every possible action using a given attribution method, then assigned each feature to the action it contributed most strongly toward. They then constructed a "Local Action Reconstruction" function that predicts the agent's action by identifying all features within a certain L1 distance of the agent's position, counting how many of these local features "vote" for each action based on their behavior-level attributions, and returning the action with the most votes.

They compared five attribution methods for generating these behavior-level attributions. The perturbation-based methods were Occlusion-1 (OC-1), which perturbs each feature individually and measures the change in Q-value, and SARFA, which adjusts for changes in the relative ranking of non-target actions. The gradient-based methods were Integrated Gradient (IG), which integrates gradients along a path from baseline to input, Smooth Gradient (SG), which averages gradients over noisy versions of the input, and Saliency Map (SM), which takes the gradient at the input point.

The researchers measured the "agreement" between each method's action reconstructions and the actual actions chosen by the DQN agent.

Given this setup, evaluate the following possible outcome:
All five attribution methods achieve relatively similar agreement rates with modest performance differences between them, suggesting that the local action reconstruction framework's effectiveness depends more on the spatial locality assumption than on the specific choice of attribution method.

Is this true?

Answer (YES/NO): NO